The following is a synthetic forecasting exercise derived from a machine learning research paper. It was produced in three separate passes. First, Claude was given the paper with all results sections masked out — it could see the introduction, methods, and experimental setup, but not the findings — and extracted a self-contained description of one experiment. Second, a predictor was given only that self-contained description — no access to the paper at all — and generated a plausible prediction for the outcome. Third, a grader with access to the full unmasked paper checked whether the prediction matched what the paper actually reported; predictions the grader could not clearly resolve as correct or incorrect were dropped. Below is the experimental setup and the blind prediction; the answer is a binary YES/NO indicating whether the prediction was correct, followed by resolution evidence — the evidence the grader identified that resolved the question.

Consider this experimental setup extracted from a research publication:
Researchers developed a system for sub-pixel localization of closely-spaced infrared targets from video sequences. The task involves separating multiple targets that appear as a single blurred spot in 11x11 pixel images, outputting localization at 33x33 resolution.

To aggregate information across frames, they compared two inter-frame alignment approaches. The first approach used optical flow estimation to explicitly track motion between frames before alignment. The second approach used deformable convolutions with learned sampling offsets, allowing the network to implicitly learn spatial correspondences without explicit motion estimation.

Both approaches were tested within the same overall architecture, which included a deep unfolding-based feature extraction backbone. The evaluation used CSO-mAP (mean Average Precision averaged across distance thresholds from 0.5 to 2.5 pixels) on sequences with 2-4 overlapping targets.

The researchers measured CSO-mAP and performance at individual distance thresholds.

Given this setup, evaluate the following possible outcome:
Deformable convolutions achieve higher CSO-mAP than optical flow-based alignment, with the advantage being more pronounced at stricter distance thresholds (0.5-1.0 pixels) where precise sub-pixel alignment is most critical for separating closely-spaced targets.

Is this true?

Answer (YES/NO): YES